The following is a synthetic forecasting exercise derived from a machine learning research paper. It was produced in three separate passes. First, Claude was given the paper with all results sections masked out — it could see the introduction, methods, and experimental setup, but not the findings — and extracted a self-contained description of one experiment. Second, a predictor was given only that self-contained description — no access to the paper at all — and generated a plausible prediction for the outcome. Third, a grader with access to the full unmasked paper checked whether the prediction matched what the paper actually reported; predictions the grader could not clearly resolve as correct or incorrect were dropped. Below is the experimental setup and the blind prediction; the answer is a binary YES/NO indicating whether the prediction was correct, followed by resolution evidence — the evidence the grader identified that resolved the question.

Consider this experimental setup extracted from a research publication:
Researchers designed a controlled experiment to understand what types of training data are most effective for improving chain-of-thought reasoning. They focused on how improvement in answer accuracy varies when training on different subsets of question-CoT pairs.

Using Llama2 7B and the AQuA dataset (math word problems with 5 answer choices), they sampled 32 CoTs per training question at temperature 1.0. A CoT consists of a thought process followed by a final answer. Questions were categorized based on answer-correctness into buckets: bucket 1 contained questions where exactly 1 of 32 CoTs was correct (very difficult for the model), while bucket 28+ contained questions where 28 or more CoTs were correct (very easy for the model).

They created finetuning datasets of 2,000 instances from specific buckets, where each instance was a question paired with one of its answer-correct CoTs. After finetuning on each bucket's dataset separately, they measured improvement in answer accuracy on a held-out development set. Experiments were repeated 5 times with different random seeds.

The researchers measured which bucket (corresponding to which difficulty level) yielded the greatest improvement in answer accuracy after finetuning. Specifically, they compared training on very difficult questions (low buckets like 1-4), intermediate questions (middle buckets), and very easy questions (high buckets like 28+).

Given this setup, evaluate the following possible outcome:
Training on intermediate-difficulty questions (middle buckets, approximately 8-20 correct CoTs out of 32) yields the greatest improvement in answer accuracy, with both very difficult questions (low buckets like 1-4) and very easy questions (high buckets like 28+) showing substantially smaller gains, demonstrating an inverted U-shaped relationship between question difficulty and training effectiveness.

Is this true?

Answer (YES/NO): YES